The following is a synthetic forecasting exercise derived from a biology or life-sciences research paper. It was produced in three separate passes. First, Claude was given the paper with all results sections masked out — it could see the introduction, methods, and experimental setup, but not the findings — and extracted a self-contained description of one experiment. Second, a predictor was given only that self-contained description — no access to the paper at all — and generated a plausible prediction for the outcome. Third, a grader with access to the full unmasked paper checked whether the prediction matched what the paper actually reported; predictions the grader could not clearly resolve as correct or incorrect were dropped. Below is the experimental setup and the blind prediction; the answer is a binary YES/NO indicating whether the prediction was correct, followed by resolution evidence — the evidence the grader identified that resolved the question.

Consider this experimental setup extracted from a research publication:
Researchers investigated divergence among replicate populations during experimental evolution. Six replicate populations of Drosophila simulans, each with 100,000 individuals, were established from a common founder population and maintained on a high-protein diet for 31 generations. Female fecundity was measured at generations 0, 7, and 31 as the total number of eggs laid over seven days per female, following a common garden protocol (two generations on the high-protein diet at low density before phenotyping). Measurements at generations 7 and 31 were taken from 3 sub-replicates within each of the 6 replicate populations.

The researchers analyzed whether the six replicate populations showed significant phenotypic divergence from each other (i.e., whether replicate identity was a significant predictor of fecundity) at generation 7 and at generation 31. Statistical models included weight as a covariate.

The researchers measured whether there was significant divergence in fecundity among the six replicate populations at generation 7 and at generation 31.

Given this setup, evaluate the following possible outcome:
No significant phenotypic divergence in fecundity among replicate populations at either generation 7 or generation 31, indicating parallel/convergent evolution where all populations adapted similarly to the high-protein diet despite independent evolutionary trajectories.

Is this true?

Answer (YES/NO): NO